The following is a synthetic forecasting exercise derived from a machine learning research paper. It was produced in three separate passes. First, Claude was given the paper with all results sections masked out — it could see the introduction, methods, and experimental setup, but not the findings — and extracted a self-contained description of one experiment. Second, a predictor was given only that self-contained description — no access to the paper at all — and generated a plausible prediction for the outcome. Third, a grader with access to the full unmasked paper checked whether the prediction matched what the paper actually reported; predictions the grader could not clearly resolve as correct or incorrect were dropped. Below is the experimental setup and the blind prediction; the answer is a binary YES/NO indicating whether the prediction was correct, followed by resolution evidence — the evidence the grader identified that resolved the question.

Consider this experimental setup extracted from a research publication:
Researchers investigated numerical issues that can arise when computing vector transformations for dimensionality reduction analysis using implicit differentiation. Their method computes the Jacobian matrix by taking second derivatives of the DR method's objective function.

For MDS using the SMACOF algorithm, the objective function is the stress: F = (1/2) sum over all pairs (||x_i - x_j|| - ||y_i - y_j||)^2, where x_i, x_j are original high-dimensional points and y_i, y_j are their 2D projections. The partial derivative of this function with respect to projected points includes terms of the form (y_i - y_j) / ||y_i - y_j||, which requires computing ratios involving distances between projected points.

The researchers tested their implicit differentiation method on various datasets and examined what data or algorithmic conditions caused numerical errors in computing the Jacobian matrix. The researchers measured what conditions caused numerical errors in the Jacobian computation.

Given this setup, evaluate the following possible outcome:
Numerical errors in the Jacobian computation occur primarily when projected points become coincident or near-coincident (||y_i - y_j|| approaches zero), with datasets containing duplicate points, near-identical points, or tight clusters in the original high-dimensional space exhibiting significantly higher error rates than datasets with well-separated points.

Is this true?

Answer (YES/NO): NO